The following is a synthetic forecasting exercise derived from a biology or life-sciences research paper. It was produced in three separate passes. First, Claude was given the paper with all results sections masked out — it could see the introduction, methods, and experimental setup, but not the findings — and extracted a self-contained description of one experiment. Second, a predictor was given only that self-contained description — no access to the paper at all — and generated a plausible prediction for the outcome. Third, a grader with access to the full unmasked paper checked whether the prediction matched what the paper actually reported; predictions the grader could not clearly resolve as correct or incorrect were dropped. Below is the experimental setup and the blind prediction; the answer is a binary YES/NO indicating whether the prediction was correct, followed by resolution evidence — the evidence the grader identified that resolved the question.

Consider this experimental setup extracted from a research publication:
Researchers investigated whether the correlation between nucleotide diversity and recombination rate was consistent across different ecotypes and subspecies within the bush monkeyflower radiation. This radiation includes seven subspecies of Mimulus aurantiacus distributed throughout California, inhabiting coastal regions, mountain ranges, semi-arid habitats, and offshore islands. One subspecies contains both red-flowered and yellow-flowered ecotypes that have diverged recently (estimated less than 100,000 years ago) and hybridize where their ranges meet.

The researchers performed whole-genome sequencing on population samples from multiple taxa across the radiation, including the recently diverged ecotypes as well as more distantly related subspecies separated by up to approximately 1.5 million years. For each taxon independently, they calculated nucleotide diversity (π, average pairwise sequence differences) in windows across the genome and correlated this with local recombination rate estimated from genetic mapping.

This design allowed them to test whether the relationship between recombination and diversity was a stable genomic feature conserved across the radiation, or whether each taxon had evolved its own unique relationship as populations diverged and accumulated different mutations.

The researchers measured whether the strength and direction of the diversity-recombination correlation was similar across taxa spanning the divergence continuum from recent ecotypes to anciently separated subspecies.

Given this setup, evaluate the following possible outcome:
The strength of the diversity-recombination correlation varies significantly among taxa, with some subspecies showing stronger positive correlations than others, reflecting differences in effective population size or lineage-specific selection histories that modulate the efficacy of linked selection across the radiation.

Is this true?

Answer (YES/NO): NO